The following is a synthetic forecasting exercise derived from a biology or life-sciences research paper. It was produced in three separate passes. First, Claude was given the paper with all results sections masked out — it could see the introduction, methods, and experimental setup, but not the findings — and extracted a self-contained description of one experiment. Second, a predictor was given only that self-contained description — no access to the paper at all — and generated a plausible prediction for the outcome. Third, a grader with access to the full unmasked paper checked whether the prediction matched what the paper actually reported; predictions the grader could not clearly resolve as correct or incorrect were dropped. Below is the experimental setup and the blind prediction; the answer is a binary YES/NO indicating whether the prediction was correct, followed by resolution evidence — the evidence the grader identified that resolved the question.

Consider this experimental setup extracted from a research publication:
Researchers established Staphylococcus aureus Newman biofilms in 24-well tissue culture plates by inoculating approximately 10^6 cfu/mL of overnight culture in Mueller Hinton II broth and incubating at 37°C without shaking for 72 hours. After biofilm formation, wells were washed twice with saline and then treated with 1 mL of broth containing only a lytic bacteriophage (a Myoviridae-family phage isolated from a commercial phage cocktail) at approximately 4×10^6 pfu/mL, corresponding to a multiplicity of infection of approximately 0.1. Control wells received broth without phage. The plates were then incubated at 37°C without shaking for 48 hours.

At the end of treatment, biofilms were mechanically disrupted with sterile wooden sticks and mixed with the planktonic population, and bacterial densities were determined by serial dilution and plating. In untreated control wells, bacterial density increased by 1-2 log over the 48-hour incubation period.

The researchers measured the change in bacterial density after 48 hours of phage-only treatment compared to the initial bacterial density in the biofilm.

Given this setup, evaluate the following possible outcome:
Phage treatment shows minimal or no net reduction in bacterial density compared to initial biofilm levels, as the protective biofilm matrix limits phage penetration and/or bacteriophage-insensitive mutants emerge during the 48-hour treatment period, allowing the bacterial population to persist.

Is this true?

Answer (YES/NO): NO